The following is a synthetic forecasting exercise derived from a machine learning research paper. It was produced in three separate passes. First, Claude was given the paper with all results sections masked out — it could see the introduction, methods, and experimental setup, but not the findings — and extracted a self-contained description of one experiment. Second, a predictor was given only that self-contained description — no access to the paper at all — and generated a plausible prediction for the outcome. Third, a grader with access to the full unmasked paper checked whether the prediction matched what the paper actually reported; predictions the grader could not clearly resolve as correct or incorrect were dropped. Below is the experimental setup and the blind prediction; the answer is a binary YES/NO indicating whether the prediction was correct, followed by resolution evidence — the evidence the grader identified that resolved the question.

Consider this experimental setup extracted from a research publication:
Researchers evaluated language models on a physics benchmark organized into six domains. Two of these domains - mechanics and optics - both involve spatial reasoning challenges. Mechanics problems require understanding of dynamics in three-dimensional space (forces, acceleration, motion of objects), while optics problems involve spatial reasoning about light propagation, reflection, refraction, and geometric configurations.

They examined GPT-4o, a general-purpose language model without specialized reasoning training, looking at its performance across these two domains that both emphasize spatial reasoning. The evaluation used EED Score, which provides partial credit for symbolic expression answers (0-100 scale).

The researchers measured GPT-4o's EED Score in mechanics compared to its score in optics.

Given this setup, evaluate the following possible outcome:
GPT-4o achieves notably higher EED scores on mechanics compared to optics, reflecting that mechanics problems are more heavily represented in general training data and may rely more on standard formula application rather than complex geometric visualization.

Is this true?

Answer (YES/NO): NO